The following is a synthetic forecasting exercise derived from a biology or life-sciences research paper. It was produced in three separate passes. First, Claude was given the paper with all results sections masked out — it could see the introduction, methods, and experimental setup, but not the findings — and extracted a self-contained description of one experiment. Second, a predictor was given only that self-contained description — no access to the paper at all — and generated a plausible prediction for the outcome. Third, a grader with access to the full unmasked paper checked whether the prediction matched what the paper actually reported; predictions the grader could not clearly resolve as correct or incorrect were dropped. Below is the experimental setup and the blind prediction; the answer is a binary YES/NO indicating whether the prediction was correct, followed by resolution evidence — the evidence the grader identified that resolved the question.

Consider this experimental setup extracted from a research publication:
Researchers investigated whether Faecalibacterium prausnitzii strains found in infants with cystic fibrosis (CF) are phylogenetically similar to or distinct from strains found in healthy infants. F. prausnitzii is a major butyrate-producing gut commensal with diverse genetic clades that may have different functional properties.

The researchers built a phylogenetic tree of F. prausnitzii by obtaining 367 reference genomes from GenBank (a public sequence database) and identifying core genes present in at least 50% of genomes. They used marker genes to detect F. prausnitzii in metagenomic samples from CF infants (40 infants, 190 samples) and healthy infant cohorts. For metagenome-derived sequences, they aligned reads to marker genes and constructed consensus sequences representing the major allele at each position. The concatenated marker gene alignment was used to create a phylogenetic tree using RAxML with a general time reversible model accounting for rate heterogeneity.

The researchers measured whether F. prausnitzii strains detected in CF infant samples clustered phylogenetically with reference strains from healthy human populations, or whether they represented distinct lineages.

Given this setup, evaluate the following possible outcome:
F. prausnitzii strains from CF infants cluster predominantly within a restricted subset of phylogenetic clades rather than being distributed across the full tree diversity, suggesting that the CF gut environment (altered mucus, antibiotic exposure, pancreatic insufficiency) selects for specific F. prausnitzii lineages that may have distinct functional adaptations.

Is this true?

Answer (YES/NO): YES